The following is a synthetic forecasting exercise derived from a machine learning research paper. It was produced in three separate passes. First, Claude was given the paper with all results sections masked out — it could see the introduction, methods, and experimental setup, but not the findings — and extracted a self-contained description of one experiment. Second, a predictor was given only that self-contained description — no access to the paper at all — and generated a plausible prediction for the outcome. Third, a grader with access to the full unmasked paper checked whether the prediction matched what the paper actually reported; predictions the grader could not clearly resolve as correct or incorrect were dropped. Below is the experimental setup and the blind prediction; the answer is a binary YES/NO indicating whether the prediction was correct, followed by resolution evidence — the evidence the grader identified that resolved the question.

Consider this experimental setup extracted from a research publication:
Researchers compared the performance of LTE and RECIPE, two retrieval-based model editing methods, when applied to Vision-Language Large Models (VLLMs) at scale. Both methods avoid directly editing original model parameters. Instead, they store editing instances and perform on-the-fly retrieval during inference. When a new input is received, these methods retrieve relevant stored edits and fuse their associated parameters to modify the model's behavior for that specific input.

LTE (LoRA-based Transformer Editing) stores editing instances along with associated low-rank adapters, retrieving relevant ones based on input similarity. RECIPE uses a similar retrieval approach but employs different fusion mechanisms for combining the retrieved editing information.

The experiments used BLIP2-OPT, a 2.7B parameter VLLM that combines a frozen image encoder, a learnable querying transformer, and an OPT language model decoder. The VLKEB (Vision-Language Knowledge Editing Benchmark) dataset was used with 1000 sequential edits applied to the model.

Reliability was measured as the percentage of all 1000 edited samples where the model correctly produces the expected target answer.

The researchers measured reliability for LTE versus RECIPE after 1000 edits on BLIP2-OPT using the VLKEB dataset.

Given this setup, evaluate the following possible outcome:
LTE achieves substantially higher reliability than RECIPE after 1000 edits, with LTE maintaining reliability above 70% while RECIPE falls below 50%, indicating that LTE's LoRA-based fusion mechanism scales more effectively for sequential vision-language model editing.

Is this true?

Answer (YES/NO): NO